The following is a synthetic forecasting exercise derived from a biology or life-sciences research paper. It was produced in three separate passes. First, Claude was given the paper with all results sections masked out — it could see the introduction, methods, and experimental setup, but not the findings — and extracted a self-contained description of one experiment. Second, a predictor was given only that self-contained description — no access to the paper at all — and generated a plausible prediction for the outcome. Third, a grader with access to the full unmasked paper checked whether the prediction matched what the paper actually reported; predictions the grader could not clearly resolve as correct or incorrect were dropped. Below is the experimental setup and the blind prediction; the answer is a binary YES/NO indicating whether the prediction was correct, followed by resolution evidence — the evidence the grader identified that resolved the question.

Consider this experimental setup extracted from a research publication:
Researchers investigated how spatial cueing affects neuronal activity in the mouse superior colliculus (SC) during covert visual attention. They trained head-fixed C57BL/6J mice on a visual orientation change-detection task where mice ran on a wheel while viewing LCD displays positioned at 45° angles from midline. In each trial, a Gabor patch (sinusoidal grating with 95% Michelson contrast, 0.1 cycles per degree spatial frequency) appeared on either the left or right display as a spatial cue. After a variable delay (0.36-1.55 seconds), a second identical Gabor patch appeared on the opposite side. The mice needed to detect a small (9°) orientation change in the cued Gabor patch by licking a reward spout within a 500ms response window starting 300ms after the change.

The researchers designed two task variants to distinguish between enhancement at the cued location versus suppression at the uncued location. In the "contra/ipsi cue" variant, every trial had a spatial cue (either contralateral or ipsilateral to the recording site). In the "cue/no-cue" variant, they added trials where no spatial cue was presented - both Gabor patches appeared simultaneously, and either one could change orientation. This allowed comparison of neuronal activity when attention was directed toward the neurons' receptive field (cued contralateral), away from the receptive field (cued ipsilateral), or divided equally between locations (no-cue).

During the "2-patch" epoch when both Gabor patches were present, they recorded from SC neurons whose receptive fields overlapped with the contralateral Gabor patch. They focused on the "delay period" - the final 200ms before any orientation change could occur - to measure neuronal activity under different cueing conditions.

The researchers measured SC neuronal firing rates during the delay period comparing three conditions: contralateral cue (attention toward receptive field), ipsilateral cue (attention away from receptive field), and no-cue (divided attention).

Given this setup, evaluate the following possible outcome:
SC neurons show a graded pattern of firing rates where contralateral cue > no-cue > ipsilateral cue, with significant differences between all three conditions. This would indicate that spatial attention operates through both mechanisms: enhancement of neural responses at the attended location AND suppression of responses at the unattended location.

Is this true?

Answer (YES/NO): NO